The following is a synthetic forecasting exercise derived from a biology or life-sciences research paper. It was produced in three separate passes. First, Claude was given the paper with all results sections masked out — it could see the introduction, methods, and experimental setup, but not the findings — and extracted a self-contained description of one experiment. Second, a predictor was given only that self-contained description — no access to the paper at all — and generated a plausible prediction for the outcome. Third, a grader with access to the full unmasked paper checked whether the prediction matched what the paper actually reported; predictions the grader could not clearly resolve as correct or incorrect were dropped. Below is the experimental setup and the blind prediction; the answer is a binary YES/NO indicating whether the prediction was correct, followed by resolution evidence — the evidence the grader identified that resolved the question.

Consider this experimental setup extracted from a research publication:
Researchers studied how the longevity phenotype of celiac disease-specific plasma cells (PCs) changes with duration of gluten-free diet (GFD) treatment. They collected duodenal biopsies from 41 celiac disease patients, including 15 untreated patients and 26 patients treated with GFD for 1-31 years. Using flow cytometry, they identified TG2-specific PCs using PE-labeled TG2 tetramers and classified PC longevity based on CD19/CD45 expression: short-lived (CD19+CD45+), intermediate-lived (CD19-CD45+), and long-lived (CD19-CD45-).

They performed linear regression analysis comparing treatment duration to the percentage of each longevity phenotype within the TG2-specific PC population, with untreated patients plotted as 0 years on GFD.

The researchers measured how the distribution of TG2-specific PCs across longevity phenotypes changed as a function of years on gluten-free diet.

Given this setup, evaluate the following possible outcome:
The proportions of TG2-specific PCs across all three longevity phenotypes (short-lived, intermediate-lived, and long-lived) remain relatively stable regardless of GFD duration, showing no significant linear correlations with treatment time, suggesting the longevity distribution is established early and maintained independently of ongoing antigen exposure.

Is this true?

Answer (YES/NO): NO